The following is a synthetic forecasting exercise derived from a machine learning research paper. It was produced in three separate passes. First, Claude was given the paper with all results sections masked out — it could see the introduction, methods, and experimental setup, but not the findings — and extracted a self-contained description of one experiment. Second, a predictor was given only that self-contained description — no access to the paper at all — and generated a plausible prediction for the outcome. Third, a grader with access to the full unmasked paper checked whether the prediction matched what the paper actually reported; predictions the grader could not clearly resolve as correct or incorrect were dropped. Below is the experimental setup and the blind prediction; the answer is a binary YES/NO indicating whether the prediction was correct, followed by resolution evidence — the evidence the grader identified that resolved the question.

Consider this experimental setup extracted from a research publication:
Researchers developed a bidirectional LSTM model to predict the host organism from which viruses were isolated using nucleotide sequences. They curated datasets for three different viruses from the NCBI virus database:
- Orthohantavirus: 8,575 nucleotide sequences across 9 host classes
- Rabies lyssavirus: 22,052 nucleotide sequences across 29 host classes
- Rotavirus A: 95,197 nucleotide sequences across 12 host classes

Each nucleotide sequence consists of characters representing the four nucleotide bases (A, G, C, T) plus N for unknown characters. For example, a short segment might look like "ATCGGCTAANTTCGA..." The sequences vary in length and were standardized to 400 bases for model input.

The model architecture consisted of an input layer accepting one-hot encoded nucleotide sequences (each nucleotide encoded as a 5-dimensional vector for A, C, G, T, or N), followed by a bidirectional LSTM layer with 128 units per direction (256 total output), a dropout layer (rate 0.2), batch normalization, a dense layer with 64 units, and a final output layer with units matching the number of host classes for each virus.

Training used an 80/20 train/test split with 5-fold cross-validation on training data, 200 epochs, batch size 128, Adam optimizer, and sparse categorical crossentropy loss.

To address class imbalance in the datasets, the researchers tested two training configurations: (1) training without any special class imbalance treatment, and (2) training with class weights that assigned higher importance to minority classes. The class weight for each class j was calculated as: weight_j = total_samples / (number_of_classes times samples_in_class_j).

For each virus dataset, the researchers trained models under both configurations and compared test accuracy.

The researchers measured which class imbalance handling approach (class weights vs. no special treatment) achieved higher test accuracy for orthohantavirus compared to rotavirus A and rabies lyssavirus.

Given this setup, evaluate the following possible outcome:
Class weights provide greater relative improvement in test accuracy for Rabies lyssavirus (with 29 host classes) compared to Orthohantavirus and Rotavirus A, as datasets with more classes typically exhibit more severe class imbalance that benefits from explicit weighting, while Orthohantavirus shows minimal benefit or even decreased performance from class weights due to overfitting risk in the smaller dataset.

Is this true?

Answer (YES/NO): NO